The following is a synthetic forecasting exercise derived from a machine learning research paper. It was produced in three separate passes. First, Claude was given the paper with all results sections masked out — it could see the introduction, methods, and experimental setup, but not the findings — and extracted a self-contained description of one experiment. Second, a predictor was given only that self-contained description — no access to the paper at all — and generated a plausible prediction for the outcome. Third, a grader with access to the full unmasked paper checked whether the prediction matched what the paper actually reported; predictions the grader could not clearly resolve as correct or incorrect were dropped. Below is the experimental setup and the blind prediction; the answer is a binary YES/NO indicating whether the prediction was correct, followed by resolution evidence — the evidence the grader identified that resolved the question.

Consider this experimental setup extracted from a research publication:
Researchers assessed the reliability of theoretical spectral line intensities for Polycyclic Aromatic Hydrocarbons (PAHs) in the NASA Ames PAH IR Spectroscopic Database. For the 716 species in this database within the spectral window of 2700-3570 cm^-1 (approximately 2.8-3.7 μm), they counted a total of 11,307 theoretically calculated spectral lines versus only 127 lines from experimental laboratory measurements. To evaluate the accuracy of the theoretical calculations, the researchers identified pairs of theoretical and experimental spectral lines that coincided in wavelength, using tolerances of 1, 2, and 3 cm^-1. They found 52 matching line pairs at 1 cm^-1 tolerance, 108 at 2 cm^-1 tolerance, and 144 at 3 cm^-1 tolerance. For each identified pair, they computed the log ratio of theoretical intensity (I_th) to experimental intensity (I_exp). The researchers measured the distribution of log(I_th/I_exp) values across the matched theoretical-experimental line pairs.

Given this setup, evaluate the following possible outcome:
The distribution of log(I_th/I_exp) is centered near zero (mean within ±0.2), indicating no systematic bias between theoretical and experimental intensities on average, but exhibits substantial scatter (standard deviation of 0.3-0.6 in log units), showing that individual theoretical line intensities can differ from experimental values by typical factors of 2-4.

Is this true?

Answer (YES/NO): NO